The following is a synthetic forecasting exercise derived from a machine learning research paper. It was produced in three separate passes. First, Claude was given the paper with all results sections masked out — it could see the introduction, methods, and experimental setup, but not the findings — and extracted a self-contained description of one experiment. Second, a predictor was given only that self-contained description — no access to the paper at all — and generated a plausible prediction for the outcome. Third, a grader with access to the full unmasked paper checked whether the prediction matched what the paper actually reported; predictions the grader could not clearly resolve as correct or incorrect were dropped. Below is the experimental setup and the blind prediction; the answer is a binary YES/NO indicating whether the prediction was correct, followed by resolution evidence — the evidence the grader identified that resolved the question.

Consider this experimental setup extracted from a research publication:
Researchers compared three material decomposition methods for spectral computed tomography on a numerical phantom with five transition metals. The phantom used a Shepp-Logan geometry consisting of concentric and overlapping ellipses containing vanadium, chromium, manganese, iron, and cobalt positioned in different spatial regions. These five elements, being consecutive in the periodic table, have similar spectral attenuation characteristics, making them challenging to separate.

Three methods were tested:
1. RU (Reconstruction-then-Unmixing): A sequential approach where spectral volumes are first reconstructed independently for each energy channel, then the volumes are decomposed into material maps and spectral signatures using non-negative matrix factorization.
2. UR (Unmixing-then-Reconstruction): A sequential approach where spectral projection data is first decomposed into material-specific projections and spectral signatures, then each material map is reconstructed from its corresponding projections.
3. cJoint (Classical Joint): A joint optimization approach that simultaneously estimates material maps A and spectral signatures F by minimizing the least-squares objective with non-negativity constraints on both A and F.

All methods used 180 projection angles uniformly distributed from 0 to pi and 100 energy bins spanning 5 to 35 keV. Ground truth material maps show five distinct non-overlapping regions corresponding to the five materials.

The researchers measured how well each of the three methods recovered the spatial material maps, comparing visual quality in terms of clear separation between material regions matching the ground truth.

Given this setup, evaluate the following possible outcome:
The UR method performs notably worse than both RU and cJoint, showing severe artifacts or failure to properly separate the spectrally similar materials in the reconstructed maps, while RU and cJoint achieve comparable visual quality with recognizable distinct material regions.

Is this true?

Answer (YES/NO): NO